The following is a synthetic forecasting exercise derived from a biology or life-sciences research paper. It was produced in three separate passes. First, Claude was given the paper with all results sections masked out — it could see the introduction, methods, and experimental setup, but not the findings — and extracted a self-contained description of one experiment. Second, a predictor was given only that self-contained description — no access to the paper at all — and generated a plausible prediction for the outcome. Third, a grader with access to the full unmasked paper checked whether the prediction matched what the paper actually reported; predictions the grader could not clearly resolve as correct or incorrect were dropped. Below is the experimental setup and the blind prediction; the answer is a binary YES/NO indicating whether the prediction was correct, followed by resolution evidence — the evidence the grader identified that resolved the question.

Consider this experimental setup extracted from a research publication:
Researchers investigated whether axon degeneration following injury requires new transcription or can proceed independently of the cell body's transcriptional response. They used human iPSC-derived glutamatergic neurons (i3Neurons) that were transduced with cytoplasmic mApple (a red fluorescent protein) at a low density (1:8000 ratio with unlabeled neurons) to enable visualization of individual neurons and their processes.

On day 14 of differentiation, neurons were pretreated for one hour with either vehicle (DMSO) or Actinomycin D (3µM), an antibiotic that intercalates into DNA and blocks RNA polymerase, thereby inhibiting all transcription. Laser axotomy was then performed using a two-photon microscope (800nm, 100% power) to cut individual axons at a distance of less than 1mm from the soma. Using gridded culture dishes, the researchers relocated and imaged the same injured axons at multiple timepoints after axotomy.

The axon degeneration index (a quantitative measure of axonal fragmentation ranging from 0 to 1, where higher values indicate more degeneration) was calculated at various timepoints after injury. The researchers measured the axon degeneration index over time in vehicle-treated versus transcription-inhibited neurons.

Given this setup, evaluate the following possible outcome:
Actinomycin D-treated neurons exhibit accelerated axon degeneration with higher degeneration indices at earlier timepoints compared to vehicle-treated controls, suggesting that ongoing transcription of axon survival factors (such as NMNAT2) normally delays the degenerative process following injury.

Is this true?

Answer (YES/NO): NO